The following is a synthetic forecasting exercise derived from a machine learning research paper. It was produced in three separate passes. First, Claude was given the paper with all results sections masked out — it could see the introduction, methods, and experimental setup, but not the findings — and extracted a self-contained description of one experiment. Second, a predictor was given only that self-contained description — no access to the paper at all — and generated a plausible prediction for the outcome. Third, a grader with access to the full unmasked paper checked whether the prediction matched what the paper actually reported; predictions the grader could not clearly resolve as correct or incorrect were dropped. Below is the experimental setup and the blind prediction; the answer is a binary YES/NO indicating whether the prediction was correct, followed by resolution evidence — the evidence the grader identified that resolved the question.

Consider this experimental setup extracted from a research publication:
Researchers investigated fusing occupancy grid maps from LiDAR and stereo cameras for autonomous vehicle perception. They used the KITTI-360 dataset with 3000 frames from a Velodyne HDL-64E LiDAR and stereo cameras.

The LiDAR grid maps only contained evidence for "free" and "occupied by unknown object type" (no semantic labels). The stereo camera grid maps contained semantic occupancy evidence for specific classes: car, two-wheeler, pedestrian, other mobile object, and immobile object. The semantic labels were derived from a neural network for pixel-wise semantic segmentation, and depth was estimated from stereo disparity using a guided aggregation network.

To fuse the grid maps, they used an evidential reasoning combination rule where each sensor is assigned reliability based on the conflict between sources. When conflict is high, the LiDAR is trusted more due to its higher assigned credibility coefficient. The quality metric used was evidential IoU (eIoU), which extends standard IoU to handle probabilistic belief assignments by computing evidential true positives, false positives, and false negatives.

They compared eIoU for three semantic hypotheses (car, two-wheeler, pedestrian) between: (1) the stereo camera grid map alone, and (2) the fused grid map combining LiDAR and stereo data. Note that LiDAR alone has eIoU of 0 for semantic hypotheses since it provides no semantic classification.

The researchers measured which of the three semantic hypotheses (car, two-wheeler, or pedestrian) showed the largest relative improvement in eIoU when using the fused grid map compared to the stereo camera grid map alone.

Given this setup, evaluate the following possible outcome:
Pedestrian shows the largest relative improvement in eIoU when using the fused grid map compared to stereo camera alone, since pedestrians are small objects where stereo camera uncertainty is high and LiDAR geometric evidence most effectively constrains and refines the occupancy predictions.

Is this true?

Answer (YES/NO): YES